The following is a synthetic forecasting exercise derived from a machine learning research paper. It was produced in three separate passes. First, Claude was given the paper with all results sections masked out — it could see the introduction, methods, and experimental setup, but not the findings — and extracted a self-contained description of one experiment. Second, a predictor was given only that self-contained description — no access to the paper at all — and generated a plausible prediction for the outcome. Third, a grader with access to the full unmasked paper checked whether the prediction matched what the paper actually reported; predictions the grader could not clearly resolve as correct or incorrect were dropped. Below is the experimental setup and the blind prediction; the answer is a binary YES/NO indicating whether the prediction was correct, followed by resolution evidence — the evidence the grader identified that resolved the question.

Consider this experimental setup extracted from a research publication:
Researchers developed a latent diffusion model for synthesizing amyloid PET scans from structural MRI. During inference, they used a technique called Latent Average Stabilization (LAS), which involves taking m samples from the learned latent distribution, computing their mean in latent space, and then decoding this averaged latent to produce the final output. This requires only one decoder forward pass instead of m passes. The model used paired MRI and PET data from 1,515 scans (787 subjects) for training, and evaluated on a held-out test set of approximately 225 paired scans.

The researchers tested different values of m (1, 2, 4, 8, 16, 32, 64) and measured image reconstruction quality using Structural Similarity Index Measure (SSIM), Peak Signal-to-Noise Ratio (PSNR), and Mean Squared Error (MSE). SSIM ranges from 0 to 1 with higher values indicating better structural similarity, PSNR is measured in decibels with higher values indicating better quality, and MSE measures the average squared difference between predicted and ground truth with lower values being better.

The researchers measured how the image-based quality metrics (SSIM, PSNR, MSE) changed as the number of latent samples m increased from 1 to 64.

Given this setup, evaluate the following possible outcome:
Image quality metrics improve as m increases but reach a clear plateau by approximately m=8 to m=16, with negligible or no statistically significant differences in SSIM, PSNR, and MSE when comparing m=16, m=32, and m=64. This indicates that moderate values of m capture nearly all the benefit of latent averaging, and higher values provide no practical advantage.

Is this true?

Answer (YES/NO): NO